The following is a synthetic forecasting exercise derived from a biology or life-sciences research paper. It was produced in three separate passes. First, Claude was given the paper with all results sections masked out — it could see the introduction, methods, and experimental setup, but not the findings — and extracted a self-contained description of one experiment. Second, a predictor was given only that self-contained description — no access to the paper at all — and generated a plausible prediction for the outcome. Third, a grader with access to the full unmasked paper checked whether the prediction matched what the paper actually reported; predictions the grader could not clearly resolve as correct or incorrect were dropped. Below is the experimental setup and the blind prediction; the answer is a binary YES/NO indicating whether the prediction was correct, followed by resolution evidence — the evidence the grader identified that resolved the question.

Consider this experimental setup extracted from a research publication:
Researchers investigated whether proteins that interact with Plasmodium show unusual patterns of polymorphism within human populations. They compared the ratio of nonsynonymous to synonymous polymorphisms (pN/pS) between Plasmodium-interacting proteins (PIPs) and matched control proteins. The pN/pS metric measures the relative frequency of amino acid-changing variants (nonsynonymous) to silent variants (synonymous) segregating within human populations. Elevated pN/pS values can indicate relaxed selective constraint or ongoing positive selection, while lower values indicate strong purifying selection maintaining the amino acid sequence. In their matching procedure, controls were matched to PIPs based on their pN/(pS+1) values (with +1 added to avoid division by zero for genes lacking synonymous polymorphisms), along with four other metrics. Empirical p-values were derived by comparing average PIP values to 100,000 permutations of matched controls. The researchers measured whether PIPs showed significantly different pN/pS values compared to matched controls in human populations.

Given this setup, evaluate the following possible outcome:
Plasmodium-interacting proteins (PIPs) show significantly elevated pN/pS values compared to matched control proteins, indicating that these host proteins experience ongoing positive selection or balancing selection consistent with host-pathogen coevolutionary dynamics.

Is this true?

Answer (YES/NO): NO